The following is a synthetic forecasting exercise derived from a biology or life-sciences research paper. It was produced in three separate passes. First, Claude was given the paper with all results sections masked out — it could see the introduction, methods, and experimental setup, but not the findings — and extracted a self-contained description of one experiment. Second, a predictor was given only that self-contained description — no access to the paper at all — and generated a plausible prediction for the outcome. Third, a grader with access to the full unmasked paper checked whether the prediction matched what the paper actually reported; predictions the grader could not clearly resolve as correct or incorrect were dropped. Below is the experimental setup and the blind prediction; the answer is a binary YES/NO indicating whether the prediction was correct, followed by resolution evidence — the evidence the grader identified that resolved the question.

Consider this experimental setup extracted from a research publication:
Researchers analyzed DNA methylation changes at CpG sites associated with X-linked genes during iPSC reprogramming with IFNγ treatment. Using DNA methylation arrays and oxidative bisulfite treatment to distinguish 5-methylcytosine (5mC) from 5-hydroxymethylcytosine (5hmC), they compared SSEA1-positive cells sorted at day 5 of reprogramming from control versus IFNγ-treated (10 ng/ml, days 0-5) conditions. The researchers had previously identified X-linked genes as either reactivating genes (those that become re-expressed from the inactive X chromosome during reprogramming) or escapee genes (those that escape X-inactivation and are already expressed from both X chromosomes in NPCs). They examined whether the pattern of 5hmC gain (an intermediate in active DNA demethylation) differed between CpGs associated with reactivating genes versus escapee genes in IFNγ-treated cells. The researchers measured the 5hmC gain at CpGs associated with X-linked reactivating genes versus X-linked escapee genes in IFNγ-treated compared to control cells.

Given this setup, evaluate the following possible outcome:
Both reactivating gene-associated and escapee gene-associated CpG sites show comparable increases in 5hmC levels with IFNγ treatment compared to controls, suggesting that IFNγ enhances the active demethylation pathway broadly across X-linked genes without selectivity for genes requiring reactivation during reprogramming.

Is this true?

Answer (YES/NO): NO